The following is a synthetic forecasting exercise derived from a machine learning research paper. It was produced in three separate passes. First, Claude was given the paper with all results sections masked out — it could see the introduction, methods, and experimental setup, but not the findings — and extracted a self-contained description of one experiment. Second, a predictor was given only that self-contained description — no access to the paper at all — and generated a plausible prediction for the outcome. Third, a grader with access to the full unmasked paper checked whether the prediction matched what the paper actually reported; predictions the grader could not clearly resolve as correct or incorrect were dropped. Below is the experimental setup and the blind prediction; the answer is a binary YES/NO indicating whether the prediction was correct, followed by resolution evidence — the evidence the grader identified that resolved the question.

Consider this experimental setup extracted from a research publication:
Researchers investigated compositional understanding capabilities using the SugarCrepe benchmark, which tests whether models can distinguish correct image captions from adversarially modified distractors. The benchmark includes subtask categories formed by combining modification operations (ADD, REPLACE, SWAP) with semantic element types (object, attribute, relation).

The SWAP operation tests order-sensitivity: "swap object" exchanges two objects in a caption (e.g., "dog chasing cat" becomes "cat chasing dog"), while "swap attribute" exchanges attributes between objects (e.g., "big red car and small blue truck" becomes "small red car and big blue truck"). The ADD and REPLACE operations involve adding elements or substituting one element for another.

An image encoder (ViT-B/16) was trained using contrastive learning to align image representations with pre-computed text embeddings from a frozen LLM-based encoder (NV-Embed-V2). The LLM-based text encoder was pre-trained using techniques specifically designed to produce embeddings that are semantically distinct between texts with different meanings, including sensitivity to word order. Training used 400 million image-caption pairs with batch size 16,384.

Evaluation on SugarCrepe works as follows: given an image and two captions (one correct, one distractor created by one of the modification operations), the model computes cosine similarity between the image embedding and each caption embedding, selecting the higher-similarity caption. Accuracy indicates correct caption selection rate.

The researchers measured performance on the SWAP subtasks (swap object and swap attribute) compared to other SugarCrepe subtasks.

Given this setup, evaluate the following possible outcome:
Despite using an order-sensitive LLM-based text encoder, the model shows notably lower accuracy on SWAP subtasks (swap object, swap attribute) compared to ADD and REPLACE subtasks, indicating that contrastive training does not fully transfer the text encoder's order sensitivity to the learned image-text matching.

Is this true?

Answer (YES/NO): YES